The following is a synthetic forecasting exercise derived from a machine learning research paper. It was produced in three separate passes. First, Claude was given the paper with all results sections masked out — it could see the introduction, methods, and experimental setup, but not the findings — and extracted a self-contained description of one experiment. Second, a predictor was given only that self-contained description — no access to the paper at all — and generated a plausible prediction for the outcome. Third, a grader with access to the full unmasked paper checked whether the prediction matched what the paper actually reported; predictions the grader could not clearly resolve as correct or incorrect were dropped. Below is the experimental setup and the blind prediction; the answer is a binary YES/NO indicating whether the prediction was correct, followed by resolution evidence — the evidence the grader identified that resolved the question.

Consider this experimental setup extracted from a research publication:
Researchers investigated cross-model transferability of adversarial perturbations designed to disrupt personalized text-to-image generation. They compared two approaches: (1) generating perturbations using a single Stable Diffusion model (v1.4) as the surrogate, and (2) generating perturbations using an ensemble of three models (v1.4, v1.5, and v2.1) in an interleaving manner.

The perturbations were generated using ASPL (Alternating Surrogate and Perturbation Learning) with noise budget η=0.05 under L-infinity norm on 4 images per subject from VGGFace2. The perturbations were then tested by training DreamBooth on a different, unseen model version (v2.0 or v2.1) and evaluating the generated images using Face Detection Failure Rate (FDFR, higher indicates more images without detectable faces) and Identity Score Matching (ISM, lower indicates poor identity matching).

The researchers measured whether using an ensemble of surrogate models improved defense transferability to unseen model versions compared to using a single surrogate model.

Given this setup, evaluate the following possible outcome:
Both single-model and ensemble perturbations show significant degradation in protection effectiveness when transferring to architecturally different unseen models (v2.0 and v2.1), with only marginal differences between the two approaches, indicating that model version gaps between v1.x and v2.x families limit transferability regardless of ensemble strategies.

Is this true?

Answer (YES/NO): NO